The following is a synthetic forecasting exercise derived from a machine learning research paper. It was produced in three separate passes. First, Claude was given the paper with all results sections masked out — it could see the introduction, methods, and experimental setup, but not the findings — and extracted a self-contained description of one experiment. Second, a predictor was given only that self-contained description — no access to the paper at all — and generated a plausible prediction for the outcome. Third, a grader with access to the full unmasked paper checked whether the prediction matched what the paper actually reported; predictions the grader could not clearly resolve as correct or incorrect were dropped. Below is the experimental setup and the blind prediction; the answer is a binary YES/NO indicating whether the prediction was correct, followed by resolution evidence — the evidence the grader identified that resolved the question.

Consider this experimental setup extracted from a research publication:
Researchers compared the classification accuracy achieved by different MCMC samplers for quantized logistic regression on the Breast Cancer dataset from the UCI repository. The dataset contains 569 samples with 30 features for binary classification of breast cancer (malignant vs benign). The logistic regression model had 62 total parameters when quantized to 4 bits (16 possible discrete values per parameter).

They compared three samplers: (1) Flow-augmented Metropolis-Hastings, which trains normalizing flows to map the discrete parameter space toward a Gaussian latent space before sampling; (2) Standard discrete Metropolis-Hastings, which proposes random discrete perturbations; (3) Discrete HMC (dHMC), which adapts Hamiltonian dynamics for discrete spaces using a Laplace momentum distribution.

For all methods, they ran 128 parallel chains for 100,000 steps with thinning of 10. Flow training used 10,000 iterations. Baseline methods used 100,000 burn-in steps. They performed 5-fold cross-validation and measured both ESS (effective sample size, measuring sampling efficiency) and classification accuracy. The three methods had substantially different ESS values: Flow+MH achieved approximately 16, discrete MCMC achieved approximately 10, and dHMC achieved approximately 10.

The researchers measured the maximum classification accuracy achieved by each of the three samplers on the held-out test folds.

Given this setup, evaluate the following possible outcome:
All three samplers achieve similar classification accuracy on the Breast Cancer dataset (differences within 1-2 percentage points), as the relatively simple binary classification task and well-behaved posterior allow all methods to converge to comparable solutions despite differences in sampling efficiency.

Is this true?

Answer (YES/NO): YES